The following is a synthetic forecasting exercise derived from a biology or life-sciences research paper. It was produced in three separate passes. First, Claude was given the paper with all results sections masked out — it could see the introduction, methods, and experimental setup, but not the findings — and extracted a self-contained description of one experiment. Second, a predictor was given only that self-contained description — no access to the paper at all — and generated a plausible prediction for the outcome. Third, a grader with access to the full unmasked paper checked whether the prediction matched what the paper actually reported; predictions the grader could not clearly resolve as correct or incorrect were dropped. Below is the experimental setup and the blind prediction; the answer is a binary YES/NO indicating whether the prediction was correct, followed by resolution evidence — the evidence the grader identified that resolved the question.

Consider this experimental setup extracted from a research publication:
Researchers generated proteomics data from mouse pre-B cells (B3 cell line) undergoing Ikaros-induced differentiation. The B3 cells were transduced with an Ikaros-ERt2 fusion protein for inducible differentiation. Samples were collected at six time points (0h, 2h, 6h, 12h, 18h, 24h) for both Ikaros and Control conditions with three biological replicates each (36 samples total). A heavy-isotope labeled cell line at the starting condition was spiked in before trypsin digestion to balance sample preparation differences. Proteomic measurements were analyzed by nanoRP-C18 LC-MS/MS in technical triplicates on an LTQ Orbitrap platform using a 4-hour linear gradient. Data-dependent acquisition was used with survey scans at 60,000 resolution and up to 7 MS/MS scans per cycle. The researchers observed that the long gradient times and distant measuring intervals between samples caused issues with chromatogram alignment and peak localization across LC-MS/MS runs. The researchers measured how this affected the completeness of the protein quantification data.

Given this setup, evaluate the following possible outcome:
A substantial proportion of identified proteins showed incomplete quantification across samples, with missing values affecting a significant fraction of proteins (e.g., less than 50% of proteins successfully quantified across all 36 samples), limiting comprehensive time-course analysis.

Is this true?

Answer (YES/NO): YES